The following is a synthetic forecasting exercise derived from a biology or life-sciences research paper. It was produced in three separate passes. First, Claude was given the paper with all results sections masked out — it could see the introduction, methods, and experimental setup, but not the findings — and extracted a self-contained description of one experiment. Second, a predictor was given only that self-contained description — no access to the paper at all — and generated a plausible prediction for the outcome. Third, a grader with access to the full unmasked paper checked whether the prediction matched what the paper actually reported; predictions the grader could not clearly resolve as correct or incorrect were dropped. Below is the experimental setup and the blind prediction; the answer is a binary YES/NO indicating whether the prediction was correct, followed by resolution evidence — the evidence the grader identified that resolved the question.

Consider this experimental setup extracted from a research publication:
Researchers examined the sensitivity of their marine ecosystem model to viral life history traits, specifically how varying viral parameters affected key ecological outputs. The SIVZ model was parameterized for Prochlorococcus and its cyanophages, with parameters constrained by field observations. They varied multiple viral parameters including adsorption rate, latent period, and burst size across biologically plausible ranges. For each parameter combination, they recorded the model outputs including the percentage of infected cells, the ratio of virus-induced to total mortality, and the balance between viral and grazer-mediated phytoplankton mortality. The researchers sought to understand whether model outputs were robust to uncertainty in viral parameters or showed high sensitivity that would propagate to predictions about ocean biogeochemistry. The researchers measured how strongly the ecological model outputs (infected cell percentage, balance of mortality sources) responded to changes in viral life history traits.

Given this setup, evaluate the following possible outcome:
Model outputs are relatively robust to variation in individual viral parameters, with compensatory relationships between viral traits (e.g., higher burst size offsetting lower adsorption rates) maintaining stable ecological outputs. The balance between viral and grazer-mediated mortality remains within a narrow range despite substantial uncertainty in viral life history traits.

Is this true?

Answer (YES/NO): NO